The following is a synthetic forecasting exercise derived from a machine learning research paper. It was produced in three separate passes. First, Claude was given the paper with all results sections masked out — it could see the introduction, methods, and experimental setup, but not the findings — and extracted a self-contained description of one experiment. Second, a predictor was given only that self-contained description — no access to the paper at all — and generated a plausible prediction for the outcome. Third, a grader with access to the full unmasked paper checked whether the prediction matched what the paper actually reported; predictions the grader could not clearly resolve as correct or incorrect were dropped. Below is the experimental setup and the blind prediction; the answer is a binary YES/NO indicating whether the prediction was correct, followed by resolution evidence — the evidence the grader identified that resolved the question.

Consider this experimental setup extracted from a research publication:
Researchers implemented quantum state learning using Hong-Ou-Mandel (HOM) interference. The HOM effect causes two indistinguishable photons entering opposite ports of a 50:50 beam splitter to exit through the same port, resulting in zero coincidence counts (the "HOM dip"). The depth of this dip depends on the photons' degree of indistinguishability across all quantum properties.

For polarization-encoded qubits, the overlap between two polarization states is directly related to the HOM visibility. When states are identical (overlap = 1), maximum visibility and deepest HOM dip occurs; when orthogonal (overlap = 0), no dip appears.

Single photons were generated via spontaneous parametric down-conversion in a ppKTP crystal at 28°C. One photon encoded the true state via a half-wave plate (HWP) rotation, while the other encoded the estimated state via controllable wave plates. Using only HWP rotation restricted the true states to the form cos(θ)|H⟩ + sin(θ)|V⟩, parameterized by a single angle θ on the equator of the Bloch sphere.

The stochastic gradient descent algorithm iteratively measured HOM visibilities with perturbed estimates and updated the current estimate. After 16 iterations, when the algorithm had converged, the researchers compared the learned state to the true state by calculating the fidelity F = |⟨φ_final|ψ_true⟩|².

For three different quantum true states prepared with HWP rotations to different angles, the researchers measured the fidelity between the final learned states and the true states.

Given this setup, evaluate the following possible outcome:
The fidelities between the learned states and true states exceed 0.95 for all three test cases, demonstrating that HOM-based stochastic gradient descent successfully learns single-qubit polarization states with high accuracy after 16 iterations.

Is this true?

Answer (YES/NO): YES